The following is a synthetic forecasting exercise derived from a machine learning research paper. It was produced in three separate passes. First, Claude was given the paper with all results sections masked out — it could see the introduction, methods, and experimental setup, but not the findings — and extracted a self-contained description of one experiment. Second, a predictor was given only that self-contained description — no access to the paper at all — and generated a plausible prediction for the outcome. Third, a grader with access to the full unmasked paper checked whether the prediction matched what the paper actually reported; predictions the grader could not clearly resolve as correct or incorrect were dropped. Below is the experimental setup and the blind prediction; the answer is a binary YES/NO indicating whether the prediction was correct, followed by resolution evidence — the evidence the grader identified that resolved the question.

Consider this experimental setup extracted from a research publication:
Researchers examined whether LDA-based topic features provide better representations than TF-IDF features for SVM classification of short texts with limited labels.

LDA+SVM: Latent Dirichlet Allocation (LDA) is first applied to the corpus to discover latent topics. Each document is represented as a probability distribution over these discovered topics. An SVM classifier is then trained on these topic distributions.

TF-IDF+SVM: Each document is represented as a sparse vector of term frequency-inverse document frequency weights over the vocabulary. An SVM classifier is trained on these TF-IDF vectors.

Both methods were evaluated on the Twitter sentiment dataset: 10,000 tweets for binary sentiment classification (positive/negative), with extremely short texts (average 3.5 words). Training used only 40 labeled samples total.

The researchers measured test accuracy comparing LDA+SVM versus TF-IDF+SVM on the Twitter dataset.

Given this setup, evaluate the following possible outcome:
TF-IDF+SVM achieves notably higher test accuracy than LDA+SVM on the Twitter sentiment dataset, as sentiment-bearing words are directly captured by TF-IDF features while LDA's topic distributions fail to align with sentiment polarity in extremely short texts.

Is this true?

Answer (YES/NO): NO